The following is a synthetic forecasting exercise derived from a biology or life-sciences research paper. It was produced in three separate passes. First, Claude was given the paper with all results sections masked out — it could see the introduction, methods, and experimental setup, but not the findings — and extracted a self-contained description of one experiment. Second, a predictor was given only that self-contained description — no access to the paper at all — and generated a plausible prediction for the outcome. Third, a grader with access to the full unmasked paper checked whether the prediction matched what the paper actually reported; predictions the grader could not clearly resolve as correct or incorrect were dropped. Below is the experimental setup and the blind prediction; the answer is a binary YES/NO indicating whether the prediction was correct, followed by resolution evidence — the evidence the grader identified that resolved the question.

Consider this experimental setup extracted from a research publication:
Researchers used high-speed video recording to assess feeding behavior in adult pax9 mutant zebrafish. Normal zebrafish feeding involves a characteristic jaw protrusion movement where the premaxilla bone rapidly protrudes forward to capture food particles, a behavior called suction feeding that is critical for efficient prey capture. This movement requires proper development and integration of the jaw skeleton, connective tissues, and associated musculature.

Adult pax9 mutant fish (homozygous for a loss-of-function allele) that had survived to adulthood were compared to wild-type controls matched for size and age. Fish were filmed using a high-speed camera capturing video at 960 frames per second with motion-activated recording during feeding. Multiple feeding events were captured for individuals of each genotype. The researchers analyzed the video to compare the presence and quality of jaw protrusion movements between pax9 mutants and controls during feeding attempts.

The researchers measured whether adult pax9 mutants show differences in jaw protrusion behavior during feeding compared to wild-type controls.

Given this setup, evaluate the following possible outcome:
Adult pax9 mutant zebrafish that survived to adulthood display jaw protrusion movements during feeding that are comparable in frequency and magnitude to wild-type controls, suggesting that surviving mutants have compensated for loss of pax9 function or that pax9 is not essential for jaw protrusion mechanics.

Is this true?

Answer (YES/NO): NO